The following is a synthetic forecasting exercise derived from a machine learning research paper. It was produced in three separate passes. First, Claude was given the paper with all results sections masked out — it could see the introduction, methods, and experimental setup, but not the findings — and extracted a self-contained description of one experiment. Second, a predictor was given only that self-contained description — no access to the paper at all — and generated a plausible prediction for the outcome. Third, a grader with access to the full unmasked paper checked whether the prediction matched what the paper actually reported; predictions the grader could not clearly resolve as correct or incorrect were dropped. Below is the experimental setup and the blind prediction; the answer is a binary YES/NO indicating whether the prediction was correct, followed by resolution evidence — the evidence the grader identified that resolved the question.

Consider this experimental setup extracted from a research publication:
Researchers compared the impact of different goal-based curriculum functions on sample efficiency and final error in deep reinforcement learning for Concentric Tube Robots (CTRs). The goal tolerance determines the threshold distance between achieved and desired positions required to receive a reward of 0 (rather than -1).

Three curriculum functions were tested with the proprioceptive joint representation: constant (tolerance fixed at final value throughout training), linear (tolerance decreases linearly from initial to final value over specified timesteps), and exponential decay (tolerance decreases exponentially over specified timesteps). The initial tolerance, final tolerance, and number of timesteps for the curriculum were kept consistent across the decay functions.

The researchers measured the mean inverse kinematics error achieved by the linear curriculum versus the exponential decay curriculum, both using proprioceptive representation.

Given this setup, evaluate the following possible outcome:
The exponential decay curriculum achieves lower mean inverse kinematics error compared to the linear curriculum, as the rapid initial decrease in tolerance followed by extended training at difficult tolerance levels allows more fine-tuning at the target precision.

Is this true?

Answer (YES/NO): YES